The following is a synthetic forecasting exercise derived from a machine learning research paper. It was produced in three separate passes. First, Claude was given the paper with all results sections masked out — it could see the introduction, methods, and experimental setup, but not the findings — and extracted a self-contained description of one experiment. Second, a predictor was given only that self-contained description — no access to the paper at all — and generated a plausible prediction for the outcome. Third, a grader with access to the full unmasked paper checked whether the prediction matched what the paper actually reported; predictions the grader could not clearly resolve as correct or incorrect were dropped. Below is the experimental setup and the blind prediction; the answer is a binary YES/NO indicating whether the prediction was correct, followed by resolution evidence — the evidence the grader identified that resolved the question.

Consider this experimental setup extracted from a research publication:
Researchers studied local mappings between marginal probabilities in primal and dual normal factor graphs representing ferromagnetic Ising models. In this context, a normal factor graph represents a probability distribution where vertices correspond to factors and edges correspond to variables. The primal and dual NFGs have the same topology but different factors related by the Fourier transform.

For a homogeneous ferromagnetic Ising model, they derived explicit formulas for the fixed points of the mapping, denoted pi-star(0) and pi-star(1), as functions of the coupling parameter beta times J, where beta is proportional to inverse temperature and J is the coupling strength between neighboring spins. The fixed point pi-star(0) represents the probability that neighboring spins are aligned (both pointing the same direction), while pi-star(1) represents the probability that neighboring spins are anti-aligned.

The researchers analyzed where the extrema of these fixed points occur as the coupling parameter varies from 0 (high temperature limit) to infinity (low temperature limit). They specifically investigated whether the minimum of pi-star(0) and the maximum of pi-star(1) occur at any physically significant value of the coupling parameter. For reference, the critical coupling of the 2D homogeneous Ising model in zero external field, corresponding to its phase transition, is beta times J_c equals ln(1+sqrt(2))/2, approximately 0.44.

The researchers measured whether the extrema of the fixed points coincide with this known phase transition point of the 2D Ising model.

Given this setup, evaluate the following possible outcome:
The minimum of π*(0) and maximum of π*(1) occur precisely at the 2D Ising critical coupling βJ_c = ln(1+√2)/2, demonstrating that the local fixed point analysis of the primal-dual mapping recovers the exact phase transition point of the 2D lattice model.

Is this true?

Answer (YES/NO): YES